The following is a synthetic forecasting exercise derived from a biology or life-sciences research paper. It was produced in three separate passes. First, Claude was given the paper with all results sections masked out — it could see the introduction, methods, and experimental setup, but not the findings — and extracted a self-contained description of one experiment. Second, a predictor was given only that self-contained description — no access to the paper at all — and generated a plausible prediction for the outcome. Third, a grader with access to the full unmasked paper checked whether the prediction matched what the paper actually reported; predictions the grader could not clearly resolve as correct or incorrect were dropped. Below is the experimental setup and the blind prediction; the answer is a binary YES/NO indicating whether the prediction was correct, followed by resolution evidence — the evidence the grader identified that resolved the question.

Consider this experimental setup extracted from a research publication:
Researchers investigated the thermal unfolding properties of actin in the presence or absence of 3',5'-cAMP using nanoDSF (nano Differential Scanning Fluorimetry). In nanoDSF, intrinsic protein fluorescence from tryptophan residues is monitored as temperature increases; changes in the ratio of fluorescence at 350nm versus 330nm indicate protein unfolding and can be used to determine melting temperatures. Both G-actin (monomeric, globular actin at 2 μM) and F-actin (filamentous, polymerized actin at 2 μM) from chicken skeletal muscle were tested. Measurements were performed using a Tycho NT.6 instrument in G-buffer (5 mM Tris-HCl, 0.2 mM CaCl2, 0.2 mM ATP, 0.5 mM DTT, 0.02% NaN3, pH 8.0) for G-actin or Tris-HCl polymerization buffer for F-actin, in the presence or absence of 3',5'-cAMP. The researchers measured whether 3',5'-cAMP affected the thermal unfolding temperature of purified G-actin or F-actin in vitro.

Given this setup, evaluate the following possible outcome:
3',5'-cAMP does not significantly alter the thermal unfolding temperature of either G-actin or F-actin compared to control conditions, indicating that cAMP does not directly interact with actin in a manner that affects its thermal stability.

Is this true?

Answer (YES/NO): YES